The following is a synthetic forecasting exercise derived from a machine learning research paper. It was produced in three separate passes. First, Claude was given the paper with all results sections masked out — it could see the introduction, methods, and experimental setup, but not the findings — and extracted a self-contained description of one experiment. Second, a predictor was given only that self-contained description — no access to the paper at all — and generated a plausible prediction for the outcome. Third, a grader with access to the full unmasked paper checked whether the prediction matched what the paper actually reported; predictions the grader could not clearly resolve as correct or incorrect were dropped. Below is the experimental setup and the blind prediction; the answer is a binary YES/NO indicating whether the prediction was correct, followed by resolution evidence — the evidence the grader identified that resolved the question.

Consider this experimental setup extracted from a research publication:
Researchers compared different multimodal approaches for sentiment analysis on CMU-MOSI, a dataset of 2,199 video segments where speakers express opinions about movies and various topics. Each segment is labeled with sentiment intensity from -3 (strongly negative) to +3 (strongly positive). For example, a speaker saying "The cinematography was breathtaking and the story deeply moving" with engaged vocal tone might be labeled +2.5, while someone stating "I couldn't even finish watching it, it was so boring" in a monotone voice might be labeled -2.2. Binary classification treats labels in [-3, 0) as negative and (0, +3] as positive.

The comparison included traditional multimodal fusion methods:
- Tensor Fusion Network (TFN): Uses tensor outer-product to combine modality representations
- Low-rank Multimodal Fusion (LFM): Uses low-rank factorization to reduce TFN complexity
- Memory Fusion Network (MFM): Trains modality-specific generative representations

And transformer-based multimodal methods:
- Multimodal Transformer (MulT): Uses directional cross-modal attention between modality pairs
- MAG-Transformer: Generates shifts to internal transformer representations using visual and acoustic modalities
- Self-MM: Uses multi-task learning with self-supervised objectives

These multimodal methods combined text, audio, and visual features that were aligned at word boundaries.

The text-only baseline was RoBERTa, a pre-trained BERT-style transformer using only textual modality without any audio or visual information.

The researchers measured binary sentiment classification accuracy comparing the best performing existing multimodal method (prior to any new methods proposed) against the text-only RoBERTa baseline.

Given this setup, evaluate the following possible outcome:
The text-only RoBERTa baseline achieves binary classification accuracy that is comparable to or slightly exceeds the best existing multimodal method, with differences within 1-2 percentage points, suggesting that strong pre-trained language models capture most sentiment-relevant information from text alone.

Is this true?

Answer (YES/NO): NO